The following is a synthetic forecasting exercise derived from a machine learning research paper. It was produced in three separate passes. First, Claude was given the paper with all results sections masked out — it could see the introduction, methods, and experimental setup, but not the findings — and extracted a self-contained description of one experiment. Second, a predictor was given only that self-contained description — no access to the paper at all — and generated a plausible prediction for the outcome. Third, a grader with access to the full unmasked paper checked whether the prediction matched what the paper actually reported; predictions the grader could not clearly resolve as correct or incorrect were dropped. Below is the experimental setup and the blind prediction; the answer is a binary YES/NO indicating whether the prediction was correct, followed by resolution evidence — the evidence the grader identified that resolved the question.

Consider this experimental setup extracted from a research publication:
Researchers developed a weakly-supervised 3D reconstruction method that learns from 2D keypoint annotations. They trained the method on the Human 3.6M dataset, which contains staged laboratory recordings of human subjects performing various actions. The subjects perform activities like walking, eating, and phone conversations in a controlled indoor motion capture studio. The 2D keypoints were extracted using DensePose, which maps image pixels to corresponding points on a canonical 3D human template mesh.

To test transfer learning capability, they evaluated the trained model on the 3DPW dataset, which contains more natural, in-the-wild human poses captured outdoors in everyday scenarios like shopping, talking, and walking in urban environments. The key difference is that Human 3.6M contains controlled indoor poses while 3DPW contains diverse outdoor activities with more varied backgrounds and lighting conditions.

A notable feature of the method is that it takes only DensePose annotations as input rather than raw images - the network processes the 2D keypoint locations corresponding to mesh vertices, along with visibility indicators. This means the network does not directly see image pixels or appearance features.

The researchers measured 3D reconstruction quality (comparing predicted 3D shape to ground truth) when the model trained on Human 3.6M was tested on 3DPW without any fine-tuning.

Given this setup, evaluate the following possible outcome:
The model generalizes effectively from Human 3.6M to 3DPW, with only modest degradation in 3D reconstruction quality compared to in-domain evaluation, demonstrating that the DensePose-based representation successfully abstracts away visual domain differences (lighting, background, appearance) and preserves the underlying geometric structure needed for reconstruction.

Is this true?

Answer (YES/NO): NO